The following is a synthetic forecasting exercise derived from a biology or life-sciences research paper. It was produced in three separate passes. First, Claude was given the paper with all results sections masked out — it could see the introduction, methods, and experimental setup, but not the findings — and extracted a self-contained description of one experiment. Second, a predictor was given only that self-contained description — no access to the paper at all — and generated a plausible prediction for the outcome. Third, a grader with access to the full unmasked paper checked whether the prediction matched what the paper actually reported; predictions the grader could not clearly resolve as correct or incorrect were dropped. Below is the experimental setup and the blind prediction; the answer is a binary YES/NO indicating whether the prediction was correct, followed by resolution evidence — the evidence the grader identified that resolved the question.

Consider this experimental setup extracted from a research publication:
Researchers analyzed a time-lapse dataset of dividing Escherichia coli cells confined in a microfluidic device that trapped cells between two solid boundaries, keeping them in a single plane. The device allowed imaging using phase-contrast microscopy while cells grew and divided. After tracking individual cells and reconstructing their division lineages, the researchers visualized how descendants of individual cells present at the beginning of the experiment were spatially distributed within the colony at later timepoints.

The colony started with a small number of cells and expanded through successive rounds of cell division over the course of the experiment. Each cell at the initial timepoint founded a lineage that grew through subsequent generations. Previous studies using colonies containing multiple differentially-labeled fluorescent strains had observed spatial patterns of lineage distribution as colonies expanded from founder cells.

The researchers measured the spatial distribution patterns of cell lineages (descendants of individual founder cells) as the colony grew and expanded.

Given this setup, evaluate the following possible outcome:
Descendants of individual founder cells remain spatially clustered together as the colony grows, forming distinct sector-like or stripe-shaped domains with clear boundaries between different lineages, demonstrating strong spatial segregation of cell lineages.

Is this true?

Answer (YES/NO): YES